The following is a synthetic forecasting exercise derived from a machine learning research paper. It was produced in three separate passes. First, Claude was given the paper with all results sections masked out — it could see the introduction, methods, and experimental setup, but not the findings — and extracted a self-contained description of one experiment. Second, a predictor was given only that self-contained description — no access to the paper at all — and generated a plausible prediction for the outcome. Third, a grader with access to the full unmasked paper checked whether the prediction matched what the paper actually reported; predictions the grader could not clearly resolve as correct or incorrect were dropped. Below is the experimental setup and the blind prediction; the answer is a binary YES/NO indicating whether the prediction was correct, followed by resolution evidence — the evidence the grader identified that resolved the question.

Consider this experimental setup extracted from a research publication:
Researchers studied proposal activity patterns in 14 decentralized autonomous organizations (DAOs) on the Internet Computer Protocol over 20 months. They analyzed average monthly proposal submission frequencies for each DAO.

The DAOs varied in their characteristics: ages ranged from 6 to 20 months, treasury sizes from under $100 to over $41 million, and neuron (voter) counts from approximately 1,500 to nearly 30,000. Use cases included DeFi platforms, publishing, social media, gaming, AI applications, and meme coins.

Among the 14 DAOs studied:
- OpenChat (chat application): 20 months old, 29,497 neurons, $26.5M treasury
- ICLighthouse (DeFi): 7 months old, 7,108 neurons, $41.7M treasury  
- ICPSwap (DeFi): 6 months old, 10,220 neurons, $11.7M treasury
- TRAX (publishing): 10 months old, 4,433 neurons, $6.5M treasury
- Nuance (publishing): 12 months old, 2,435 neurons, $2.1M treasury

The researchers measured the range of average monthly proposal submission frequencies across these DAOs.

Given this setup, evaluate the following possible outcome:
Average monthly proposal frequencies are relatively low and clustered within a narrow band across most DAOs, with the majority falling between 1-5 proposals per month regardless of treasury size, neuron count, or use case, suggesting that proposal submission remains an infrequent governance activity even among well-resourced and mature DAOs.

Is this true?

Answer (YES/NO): NO